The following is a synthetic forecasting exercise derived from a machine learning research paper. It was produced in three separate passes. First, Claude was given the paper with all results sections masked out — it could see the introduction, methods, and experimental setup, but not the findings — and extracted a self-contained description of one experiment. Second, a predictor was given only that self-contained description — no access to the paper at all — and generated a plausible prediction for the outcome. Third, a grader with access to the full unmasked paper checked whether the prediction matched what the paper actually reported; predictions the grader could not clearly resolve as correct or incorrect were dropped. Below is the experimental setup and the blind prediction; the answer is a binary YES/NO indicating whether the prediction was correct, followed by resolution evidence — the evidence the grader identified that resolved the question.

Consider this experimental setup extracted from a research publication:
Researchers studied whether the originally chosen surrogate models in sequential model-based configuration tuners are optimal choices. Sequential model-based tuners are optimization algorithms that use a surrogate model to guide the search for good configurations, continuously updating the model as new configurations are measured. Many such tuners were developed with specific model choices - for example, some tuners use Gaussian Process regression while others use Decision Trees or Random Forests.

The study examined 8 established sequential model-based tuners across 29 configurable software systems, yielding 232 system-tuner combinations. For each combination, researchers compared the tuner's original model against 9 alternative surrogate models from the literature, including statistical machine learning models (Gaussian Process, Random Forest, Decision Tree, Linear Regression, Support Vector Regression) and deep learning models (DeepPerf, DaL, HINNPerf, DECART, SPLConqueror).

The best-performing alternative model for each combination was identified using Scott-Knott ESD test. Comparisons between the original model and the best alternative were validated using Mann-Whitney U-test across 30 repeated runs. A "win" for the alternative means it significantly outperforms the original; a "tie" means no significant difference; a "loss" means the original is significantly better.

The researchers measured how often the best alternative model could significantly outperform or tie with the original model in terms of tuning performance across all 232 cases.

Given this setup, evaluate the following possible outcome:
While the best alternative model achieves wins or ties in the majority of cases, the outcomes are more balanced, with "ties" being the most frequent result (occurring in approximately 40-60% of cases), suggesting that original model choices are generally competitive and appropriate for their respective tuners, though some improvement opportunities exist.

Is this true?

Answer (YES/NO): NO